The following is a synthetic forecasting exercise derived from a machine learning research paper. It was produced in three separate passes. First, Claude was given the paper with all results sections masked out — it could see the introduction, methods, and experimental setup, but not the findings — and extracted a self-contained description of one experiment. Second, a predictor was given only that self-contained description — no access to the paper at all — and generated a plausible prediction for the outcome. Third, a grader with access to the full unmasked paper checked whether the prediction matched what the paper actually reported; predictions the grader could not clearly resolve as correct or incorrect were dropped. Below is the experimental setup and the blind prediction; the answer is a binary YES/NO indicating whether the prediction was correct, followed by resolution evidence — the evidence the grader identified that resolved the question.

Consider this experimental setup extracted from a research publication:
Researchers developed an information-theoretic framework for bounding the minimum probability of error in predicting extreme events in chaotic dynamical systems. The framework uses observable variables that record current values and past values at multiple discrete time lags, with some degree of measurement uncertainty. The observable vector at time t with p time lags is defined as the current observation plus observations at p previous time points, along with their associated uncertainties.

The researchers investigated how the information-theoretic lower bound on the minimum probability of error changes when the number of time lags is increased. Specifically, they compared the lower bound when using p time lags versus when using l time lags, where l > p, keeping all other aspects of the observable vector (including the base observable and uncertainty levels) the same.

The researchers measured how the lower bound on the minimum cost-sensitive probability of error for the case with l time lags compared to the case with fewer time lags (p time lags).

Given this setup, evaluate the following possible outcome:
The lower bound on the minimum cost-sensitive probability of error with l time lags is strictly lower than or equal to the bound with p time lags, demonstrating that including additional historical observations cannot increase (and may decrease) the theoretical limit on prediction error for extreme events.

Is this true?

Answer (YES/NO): YES